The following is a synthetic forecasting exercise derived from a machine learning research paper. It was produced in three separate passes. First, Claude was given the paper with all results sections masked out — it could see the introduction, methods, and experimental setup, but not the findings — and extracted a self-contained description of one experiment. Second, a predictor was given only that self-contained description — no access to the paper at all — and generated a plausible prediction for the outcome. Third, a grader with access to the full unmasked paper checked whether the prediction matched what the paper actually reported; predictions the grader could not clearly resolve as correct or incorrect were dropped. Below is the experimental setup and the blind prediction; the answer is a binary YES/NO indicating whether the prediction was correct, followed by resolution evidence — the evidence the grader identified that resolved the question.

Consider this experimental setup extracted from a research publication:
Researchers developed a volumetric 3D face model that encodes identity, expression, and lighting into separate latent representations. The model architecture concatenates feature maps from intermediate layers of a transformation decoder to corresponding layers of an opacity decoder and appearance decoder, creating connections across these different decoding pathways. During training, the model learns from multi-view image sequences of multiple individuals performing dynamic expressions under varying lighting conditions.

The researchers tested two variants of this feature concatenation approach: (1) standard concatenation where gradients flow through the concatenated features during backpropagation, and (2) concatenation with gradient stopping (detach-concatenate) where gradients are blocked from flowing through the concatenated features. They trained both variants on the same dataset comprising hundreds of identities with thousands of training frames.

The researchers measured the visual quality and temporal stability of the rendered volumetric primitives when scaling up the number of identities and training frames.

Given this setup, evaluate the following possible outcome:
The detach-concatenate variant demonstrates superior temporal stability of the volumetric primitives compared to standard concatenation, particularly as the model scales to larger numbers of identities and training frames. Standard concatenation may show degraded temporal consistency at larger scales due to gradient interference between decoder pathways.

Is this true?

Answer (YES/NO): YES